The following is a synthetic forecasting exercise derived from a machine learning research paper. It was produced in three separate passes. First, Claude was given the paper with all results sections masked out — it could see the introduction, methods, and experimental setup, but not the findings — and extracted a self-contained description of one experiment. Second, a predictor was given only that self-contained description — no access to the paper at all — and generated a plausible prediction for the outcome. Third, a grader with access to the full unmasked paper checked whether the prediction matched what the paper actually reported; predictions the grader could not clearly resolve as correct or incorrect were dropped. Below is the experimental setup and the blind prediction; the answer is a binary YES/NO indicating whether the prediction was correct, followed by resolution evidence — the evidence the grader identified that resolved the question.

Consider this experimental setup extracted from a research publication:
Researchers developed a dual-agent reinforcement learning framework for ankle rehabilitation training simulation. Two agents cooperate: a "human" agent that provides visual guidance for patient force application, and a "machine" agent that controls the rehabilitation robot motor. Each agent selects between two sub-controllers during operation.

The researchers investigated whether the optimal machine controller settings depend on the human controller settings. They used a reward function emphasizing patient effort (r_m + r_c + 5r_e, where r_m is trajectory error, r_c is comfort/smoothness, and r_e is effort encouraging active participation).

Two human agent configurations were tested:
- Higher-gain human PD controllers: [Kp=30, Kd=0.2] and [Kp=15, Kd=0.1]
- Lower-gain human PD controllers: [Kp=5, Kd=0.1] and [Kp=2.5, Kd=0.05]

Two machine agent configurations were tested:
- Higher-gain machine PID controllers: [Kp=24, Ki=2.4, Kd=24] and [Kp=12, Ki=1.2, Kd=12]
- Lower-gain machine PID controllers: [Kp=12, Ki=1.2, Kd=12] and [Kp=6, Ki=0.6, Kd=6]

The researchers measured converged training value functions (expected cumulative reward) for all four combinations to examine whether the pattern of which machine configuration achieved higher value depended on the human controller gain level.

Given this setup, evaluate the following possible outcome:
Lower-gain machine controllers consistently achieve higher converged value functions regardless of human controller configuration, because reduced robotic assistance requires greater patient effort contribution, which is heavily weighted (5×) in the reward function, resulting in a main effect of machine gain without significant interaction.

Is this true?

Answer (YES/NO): NO